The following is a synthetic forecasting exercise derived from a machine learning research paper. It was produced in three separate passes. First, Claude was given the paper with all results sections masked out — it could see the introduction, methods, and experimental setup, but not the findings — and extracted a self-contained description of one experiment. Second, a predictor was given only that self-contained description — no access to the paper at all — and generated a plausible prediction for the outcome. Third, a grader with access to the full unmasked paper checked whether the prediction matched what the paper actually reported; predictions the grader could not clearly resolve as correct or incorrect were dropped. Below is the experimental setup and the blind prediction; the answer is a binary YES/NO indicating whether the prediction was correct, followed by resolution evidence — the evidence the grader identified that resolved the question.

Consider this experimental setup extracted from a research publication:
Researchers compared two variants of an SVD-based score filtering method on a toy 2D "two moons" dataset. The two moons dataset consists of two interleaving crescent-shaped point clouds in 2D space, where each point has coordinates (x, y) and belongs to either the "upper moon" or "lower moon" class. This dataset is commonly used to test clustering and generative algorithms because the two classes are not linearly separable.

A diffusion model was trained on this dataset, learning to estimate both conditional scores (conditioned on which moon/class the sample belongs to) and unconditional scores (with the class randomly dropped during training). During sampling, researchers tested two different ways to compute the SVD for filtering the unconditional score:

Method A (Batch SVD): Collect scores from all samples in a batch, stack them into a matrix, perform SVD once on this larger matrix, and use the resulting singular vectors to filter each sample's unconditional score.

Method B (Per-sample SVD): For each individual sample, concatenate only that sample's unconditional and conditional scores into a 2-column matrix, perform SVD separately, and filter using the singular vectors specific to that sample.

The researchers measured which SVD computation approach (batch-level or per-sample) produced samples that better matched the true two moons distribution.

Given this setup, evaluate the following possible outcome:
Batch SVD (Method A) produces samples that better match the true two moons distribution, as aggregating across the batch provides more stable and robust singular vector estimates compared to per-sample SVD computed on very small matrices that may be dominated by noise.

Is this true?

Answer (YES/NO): NO